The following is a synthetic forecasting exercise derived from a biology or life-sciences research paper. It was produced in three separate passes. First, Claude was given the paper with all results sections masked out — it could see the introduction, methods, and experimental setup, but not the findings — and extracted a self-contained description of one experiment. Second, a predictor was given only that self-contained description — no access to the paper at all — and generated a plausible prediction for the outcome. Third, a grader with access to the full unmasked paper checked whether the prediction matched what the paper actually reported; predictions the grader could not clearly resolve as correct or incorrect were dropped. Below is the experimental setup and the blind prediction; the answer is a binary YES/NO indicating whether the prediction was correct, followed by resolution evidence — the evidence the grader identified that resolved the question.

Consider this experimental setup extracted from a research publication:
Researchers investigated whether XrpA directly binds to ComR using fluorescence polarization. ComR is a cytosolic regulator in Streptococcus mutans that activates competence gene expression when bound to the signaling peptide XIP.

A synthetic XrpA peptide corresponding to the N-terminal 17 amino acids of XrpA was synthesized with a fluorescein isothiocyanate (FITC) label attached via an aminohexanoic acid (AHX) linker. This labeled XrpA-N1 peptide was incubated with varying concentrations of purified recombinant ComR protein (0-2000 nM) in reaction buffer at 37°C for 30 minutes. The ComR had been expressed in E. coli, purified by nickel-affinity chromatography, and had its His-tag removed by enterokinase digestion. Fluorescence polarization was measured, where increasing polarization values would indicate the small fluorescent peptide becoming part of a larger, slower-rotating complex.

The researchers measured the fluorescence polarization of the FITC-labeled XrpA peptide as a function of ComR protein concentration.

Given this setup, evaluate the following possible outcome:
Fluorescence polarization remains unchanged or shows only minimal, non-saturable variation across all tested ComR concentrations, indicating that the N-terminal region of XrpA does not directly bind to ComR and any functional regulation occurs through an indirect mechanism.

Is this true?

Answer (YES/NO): NO